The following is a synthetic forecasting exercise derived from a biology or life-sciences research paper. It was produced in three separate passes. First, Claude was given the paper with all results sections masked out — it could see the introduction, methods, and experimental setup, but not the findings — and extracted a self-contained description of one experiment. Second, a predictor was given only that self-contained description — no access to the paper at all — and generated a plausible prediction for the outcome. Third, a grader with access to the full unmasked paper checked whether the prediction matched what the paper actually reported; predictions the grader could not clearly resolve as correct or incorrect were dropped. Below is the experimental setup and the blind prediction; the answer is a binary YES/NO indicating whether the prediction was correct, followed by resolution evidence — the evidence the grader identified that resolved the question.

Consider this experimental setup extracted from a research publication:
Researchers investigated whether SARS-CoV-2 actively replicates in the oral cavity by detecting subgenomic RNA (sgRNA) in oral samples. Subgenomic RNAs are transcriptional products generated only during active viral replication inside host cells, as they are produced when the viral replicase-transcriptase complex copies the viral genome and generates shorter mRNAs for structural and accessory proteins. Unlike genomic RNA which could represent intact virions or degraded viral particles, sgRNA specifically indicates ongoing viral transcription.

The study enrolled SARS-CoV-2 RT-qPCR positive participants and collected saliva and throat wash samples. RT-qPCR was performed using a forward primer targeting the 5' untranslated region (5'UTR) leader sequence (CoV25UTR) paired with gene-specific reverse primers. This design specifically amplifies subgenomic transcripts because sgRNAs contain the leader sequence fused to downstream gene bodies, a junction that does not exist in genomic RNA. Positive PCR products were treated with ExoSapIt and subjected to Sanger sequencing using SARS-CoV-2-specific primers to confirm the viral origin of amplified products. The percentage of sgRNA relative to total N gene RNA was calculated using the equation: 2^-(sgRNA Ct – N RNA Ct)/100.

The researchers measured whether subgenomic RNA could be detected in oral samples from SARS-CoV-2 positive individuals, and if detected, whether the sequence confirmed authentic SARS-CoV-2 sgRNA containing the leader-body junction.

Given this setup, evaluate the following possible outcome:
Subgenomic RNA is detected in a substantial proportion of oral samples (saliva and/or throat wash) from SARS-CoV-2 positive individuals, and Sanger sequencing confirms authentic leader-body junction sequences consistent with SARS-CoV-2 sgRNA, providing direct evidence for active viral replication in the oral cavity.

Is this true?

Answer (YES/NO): YES